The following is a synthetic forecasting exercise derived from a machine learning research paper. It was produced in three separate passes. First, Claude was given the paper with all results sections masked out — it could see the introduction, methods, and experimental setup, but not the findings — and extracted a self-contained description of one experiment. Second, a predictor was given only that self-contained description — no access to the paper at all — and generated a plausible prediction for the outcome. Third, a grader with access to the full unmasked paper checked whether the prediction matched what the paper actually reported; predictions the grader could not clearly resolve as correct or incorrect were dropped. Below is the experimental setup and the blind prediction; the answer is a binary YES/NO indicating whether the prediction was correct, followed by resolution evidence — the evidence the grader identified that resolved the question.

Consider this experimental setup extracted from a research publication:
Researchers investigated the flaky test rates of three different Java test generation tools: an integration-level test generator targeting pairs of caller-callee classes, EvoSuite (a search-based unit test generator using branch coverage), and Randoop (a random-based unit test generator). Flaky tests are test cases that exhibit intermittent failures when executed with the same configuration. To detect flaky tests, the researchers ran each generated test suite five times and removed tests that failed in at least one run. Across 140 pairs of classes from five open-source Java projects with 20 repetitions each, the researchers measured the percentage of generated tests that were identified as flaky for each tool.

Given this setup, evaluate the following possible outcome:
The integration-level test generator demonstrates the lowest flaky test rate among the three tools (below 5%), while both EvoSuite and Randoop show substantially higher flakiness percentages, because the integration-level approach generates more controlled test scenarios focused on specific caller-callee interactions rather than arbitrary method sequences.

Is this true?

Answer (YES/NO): NO